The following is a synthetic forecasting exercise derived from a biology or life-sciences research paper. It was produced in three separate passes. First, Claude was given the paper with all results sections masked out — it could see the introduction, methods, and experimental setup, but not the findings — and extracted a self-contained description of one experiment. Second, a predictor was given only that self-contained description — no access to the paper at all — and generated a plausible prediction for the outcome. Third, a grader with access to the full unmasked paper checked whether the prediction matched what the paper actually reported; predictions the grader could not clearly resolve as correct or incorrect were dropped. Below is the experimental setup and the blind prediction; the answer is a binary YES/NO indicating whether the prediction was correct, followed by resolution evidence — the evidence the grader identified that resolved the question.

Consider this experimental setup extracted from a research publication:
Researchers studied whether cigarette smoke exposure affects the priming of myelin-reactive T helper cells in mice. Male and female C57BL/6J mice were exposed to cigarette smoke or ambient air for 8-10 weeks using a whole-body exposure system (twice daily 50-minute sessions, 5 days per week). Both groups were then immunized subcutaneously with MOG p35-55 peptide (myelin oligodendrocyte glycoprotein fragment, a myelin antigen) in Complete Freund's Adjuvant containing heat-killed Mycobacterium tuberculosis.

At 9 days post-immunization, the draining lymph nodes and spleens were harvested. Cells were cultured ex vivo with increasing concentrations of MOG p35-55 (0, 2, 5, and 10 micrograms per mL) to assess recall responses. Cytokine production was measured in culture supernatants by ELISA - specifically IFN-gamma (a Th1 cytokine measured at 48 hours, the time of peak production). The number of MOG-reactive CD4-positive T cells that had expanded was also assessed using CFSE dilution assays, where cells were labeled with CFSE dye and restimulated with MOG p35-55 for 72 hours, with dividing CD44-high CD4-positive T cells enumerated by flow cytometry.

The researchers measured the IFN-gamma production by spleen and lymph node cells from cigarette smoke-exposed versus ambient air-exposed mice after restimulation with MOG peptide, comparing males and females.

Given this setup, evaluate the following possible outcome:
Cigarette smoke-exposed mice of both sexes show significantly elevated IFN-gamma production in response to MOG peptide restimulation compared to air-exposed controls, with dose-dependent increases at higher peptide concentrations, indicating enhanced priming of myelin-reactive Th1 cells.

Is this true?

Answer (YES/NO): NO